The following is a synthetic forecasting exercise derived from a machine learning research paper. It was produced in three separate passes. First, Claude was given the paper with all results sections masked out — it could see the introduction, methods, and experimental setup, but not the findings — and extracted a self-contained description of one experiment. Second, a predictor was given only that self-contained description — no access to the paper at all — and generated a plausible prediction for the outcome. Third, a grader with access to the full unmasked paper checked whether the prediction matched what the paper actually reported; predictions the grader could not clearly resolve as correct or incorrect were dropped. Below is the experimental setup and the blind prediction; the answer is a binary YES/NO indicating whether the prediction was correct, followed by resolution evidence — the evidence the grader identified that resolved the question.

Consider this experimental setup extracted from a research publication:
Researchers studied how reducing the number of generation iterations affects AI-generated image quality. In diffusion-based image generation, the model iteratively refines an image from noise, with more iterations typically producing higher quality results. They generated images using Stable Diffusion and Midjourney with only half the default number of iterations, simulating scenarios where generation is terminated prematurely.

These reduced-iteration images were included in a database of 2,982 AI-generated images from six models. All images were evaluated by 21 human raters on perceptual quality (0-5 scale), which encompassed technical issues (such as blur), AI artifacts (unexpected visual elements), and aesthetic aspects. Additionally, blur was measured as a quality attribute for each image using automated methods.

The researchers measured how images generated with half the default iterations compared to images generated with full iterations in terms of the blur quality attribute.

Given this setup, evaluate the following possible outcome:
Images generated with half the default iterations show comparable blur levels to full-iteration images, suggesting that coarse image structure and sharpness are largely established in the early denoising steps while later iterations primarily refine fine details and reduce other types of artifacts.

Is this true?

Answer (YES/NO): NO